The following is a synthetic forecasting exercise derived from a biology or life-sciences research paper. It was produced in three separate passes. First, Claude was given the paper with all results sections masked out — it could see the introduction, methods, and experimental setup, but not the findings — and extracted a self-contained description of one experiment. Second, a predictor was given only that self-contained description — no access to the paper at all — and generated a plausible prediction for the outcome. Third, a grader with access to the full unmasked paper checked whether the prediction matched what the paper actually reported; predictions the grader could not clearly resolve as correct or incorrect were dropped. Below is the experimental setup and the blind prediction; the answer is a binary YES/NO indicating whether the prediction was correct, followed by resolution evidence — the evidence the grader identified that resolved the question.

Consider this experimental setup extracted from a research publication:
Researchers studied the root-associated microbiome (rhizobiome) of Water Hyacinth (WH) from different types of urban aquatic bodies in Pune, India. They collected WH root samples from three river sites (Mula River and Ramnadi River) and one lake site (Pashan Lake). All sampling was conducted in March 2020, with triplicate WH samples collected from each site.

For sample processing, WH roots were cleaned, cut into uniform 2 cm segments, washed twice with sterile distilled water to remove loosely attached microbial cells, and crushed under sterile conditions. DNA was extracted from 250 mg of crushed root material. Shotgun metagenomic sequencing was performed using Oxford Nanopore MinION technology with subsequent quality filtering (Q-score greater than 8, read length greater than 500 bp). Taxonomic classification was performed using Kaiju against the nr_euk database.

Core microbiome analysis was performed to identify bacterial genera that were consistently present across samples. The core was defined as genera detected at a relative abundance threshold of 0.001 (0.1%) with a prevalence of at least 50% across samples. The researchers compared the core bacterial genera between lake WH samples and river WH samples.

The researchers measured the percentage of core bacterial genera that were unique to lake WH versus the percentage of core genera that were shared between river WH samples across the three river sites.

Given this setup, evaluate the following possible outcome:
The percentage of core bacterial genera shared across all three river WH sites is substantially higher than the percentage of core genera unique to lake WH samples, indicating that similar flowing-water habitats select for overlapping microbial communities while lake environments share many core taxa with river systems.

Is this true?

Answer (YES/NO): NO